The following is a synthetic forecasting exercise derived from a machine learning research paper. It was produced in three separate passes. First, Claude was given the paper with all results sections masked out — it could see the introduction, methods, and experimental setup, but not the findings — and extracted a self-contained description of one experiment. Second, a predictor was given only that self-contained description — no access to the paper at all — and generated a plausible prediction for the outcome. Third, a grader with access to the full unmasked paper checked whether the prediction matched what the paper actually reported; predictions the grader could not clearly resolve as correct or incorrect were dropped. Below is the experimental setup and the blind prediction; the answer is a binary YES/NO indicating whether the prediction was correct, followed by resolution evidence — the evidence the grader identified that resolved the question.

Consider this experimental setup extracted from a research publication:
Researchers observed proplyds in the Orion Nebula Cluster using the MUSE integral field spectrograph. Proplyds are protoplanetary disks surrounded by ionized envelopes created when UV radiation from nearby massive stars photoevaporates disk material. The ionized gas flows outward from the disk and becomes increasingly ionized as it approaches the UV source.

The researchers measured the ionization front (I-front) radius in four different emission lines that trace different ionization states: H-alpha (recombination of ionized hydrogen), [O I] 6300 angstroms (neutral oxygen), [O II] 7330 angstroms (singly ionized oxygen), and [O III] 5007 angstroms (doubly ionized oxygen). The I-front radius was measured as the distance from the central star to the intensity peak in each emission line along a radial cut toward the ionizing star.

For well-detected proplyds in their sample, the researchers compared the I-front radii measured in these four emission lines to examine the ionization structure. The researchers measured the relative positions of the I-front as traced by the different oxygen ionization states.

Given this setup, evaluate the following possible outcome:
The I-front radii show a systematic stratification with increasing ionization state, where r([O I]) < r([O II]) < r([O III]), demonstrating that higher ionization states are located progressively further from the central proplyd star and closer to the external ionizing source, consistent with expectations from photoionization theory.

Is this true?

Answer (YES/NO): YES